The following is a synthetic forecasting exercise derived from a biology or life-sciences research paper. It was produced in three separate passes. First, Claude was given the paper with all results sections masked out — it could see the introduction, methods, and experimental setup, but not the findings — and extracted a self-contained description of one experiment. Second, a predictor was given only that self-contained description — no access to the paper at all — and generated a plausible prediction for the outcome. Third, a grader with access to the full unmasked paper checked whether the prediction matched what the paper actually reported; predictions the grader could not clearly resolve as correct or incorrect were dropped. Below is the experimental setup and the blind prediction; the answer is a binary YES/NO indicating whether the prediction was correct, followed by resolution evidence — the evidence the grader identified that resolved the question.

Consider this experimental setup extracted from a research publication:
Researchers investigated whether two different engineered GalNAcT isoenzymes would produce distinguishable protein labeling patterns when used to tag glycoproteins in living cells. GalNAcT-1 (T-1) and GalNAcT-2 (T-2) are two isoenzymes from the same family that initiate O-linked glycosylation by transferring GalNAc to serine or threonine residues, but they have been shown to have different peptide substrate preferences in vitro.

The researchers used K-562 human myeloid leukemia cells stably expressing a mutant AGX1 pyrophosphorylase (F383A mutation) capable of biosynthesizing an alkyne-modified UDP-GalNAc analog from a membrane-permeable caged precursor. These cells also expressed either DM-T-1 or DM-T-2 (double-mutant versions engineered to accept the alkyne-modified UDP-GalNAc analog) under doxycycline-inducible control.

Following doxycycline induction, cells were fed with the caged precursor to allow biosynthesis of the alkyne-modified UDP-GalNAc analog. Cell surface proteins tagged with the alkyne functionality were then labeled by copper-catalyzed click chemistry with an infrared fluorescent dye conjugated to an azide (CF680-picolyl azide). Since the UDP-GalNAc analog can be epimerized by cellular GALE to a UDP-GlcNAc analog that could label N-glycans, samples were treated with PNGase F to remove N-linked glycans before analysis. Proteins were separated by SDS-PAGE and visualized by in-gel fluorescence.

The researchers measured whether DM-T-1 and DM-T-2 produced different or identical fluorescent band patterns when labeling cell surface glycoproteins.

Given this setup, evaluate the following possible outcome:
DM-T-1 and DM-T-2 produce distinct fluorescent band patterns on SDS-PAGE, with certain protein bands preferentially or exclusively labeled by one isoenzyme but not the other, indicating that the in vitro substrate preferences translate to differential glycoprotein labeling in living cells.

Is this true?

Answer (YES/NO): NO